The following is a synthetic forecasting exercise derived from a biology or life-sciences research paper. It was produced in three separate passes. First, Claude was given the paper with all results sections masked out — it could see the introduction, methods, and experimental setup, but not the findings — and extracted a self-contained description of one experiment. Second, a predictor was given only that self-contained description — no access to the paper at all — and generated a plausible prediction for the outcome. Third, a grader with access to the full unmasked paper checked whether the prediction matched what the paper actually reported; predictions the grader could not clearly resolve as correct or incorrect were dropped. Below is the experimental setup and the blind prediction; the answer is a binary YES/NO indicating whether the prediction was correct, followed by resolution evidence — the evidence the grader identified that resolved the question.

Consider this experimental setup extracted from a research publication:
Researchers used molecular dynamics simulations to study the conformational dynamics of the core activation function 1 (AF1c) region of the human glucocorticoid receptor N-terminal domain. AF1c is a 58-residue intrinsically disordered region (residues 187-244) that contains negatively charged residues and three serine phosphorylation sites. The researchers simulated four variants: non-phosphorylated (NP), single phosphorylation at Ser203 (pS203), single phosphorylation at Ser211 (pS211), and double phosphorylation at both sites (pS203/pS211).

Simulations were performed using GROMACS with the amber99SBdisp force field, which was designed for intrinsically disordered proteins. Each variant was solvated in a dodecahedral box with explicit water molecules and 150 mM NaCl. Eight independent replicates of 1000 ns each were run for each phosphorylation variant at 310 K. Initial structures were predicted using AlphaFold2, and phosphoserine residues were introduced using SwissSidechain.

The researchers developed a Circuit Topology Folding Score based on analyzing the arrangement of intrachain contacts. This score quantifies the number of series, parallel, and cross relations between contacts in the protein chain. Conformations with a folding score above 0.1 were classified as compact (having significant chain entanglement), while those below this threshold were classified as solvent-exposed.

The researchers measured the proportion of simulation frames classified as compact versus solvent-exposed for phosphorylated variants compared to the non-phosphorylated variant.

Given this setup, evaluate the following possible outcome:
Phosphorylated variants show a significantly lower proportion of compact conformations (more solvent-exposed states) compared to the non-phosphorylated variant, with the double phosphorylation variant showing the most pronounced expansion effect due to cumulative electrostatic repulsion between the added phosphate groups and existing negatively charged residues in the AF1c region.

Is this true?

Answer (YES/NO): NO